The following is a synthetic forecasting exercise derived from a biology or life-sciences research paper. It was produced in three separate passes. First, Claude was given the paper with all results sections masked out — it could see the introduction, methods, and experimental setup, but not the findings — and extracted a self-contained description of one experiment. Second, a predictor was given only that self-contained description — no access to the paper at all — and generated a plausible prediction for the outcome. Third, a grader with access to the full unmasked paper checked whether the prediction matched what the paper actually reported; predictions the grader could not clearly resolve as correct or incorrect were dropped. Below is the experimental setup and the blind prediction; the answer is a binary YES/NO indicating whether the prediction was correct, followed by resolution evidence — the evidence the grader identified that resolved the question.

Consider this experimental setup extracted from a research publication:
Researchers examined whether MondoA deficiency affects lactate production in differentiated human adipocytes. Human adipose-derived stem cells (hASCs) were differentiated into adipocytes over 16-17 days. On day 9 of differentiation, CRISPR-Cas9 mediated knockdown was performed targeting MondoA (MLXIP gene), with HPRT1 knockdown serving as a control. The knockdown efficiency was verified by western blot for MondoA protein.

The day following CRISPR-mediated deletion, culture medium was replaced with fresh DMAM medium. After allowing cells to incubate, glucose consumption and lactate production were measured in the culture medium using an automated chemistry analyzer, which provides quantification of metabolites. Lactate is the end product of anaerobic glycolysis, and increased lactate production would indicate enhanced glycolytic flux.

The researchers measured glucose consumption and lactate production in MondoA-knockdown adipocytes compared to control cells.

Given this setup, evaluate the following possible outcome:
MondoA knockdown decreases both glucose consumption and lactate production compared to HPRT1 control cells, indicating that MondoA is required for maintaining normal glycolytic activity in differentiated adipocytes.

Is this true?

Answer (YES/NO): NO